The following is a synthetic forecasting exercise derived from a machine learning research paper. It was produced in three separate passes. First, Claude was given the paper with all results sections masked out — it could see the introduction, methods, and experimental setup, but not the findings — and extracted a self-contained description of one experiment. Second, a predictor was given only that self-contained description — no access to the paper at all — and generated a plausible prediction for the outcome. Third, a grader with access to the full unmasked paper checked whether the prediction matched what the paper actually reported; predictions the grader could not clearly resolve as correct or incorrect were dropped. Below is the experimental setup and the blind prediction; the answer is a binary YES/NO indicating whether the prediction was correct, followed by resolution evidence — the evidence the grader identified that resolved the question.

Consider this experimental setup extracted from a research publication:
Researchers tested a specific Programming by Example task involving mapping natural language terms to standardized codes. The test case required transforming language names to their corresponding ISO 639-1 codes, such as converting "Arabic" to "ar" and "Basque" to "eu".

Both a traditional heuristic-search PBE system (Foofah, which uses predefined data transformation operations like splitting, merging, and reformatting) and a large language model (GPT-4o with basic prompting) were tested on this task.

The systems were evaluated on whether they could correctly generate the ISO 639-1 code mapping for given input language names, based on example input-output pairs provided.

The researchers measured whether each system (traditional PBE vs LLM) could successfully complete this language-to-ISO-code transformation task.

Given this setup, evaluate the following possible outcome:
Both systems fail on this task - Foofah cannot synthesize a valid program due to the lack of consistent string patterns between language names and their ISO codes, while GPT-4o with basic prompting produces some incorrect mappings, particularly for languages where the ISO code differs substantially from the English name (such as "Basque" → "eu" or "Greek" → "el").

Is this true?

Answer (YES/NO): NO